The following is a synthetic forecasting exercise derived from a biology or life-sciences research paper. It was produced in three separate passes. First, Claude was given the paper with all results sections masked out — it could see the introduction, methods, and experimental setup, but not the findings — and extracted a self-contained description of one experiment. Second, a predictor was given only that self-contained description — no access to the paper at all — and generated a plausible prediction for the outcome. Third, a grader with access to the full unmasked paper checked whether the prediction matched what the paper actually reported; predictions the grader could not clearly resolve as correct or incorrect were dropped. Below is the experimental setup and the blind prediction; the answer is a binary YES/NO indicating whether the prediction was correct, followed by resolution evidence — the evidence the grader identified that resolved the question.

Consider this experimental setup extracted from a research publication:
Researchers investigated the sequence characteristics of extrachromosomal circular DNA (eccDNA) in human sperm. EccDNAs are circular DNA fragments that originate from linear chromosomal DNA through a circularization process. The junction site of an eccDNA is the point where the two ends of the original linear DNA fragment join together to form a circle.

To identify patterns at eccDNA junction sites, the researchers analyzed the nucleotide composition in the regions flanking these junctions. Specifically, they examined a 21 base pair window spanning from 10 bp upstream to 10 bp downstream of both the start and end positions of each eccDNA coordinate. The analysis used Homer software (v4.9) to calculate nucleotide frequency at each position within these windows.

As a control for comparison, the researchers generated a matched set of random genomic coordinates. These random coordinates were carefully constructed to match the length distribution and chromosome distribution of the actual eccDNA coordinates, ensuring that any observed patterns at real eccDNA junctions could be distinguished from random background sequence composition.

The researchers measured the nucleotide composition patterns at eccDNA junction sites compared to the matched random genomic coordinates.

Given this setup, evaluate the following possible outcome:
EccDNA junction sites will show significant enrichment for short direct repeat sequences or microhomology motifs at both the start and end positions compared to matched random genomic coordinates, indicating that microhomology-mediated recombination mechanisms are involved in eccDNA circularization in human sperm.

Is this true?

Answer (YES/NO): YES